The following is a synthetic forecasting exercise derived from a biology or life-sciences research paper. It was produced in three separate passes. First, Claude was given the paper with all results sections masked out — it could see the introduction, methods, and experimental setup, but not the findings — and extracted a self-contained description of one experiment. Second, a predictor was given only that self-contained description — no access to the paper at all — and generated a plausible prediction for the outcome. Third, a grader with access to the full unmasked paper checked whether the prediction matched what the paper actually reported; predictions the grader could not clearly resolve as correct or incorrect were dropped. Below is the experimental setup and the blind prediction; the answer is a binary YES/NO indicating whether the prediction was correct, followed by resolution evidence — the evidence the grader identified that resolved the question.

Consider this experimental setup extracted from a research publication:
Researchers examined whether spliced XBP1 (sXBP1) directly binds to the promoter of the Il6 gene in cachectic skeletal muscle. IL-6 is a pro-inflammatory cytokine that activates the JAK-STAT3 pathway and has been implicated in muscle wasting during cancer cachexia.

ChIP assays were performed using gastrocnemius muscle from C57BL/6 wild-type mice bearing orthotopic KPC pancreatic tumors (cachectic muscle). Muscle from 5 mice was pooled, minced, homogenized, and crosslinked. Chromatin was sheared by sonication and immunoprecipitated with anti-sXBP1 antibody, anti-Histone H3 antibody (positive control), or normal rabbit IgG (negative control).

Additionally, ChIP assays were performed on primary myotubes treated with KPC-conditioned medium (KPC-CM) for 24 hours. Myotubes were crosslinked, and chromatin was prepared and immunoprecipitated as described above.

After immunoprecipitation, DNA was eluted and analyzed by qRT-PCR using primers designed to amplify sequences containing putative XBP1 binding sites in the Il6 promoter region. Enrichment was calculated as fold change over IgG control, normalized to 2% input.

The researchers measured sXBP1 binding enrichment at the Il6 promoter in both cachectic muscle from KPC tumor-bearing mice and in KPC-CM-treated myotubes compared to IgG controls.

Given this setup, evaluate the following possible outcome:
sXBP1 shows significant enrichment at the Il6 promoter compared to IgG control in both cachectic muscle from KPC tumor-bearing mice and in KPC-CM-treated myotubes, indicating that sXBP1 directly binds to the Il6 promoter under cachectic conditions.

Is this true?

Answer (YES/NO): NO